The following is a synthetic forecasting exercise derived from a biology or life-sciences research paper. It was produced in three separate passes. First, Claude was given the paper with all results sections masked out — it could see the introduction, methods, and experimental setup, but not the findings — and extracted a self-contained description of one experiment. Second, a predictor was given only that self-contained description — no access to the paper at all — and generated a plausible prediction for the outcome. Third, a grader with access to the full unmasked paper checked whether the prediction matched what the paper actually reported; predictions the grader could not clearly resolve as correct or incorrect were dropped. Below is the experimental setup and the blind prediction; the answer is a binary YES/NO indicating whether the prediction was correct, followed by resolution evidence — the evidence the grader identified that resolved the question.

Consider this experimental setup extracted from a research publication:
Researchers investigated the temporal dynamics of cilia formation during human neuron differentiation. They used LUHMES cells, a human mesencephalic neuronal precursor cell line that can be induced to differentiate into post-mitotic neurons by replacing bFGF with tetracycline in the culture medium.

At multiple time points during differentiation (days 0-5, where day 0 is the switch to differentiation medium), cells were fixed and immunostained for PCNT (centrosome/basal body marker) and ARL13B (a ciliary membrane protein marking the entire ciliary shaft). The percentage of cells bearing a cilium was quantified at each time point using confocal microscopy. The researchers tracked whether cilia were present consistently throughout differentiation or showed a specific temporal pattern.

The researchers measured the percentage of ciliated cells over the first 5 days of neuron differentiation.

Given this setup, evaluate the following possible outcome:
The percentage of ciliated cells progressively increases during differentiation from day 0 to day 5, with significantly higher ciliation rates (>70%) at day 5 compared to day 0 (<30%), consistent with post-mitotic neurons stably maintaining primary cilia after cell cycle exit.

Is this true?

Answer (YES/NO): NO